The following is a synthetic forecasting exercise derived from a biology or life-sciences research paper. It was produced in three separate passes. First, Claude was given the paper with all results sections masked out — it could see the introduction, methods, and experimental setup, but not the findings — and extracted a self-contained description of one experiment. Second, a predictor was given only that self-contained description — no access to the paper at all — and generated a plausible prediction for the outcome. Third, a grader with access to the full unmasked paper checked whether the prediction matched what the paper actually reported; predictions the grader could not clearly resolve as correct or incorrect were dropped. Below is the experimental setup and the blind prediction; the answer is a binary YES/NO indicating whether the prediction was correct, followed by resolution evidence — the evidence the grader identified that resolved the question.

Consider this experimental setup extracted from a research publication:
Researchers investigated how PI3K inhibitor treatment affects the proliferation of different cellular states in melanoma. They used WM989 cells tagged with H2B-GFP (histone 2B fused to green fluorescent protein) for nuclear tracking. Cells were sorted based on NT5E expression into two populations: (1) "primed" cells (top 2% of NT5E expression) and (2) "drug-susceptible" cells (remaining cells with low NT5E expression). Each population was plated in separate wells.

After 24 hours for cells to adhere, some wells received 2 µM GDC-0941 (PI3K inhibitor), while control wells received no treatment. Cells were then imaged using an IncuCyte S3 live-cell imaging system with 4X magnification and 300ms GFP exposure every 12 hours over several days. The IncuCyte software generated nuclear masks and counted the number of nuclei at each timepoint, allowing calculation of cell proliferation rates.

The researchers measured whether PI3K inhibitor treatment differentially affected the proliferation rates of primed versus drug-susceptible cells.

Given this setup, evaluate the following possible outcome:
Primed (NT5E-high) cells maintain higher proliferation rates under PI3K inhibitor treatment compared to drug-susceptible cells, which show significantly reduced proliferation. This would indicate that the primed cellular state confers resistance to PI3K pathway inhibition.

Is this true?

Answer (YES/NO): NO